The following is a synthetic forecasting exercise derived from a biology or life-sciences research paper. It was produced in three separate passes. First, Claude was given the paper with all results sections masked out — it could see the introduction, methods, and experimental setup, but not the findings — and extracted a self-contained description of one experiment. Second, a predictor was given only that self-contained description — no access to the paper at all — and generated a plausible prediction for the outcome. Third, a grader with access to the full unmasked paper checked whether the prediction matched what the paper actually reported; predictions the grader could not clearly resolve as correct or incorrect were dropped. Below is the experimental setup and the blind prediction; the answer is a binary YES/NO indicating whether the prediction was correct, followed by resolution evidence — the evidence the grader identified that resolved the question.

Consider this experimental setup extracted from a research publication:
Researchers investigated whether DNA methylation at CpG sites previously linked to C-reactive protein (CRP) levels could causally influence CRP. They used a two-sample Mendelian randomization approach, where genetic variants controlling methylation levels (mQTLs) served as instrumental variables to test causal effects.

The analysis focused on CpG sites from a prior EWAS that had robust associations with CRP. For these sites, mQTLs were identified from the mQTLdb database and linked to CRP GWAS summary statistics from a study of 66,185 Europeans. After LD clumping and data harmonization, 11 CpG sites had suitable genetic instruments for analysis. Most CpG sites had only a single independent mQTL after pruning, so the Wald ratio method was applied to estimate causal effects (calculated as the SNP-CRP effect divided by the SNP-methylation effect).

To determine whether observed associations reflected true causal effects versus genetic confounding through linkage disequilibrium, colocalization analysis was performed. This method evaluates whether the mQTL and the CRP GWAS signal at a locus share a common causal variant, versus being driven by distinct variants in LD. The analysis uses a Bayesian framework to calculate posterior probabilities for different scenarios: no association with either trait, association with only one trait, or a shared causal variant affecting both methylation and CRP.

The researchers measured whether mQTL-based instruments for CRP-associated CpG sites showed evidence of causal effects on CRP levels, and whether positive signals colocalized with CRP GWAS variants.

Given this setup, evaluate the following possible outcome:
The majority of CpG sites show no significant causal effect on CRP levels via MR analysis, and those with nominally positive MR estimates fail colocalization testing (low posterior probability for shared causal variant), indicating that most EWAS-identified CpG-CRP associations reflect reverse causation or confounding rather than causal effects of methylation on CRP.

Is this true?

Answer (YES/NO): NO